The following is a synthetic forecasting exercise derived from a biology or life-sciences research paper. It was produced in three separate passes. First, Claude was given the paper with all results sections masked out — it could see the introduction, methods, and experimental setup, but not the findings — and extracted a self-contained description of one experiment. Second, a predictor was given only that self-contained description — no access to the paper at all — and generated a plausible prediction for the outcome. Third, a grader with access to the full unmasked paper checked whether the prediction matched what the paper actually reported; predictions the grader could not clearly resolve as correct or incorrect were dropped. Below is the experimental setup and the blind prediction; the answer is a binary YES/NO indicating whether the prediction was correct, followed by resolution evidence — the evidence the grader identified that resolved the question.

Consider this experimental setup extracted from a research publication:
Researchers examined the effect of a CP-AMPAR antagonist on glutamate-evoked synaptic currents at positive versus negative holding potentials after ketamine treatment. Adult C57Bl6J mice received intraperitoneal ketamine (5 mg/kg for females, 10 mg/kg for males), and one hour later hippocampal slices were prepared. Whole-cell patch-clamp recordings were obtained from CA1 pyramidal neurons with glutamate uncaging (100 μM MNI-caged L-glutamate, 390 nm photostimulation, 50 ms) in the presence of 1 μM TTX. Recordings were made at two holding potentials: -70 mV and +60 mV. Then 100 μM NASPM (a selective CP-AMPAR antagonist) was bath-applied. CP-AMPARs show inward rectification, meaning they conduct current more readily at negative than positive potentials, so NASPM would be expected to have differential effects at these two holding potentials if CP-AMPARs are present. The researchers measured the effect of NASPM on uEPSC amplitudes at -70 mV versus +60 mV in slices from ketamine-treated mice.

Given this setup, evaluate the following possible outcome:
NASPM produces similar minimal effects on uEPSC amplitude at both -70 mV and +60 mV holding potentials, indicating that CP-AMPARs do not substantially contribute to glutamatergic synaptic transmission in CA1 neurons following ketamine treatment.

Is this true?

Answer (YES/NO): NO